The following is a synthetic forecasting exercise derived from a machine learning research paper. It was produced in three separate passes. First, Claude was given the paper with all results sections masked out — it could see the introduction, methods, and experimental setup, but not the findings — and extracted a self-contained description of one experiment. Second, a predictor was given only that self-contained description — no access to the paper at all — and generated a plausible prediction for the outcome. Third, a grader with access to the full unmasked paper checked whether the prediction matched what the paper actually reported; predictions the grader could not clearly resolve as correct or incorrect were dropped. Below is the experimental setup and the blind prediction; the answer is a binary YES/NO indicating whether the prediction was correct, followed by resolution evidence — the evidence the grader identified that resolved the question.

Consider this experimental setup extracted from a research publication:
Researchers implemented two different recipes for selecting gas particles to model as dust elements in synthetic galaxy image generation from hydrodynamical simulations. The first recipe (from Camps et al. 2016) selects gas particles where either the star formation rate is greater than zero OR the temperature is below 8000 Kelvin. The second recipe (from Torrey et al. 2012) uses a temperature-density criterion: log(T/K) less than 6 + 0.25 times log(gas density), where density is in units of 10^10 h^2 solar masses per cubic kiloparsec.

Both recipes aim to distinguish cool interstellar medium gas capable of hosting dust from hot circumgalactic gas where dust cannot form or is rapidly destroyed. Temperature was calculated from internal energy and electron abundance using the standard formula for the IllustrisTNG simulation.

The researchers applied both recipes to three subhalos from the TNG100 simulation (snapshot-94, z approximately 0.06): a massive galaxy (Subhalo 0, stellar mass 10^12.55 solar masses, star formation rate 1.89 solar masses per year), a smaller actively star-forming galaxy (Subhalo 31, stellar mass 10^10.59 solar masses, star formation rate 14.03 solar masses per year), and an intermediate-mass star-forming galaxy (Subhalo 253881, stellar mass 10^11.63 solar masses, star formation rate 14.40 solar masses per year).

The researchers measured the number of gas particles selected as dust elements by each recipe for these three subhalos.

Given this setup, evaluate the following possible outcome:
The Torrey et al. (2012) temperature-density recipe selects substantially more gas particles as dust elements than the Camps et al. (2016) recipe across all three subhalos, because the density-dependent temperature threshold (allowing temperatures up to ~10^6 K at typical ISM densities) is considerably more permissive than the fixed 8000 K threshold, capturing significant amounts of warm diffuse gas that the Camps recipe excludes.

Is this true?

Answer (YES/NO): YES